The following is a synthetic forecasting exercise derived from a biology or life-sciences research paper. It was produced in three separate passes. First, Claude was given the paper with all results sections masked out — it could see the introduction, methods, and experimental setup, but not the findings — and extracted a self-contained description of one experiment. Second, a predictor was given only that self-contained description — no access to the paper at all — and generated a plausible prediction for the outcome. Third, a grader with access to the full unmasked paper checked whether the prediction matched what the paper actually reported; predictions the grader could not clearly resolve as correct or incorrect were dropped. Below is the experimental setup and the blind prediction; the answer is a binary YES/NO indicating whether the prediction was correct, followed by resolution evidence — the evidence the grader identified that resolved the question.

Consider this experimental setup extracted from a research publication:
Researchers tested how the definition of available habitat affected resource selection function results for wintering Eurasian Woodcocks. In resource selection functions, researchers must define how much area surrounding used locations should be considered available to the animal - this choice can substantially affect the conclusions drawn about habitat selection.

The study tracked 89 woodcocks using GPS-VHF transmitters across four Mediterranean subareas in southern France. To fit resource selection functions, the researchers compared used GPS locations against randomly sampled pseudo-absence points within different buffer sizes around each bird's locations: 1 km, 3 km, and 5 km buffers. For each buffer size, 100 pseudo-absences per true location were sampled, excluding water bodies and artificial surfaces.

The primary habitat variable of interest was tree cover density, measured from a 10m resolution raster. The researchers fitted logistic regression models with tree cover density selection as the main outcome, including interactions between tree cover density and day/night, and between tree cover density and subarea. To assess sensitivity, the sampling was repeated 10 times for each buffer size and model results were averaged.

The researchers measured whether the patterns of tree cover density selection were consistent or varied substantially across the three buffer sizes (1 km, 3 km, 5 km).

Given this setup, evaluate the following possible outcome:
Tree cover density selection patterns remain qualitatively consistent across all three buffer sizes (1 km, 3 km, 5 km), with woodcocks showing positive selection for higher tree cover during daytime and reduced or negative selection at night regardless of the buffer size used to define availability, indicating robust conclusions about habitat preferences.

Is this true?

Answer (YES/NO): YES